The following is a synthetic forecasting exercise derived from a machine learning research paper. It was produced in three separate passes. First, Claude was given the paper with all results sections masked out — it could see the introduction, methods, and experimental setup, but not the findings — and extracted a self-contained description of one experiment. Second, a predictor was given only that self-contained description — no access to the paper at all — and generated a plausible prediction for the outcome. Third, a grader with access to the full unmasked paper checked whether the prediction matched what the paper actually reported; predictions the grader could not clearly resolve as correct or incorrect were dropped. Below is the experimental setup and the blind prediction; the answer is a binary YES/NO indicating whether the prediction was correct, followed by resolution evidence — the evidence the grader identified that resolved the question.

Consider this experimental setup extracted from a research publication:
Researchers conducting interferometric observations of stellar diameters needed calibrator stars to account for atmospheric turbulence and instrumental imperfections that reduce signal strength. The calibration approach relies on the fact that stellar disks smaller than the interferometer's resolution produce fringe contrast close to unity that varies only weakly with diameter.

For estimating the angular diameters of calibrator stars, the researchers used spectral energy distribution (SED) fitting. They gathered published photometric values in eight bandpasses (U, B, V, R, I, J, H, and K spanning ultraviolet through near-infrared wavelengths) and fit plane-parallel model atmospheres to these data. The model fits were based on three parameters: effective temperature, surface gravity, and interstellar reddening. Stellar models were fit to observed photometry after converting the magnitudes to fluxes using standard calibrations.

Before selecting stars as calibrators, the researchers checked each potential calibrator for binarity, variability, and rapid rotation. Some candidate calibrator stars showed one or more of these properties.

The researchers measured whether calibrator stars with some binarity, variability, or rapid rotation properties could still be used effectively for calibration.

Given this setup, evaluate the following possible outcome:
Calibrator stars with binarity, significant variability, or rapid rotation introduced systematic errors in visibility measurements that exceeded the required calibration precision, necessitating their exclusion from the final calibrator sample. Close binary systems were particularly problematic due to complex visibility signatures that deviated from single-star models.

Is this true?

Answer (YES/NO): NO